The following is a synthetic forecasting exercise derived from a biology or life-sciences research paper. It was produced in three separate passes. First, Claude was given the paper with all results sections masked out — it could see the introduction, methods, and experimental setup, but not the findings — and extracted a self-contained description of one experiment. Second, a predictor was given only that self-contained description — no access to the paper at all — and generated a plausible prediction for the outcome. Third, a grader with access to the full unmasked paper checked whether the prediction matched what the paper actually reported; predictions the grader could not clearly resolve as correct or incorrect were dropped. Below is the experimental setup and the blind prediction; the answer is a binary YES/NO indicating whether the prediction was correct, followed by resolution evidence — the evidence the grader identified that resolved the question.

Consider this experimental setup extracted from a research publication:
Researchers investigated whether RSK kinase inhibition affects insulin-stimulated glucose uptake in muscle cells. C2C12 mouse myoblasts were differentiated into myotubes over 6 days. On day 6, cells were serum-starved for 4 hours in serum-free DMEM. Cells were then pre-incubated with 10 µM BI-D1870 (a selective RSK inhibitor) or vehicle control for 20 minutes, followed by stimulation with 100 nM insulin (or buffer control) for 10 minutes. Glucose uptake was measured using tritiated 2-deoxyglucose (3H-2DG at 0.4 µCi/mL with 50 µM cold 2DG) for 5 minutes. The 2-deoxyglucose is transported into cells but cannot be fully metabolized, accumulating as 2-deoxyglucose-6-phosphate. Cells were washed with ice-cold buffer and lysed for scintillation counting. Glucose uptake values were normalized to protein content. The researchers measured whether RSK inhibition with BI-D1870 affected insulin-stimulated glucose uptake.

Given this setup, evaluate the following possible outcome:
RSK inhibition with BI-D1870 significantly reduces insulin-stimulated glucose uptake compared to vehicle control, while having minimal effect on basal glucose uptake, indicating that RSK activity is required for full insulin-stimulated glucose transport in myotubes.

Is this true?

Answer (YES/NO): YES